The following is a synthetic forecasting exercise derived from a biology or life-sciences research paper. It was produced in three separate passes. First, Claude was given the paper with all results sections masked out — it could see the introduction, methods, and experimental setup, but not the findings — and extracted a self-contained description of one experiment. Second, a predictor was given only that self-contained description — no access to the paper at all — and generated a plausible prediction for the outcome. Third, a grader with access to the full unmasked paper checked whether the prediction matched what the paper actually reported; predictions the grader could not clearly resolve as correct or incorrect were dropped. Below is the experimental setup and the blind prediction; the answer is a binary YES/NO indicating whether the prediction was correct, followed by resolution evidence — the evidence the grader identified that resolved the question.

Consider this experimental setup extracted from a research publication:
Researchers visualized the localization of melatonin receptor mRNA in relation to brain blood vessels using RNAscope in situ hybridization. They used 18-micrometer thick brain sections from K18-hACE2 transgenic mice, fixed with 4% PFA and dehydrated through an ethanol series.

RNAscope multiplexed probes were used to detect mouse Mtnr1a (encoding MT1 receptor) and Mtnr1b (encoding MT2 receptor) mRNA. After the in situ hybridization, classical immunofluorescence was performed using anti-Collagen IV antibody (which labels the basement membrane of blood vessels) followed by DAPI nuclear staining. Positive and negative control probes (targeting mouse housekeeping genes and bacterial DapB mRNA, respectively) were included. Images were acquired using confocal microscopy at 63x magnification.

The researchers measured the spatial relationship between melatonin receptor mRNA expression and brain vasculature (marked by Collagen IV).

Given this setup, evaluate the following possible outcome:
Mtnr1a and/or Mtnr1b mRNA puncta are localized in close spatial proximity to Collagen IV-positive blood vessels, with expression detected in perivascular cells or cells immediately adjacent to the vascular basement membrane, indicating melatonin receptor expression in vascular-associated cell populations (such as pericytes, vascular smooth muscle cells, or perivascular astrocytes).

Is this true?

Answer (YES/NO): NO